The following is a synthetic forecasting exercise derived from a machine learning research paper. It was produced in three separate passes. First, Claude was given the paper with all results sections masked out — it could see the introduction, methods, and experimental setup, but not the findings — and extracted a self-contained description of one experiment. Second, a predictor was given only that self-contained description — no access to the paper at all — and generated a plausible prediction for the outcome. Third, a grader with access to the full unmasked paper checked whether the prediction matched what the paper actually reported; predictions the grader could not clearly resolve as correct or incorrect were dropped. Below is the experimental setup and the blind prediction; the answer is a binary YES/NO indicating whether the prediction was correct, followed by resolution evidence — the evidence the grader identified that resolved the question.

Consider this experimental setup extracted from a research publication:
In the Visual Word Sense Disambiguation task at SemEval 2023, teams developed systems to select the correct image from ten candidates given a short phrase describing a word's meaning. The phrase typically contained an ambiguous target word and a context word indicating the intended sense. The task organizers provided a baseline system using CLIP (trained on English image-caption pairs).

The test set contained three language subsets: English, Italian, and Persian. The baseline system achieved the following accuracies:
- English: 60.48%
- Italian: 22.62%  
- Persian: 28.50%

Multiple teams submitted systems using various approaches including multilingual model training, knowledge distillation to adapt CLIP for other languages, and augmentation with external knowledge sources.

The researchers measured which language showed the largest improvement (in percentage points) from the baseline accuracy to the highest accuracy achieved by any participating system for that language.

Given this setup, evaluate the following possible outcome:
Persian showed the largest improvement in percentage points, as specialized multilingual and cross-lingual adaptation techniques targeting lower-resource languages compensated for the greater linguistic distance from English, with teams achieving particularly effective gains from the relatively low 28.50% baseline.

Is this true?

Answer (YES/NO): NO